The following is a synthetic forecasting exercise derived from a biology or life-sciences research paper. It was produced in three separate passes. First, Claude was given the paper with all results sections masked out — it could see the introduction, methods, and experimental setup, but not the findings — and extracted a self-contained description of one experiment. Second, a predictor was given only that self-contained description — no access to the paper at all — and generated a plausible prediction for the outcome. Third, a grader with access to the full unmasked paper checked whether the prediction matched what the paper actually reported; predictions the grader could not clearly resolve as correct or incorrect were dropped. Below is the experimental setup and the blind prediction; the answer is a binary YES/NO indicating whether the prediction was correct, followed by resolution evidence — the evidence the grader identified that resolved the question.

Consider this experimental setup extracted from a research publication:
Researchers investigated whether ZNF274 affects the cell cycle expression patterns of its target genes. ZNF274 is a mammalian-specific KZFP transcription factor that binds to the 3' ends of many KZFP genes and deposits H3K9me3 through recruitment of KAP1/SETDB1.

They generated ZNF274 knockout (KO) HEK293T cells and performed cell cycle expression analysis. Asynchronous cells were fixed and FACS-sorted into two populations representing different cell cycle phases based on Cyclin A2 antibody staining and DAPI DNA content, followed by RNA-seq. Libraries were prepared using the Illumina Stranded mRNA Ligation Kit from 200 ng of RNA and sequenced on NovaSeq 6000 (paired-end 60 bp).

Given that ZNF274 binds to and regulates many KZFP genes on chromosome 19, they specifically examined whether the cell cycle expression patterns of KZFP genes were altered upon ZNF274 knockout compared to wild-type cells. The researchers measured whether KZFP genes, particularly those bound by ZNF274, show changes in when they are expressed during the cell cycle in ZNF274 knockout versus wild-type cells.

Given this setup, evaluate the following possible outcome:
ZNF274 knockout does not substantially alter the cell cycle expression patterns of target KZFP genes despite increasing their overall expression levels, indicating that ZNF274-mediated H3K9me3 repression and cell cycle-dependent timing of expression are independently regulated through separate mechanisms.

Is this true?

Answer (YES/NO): NO